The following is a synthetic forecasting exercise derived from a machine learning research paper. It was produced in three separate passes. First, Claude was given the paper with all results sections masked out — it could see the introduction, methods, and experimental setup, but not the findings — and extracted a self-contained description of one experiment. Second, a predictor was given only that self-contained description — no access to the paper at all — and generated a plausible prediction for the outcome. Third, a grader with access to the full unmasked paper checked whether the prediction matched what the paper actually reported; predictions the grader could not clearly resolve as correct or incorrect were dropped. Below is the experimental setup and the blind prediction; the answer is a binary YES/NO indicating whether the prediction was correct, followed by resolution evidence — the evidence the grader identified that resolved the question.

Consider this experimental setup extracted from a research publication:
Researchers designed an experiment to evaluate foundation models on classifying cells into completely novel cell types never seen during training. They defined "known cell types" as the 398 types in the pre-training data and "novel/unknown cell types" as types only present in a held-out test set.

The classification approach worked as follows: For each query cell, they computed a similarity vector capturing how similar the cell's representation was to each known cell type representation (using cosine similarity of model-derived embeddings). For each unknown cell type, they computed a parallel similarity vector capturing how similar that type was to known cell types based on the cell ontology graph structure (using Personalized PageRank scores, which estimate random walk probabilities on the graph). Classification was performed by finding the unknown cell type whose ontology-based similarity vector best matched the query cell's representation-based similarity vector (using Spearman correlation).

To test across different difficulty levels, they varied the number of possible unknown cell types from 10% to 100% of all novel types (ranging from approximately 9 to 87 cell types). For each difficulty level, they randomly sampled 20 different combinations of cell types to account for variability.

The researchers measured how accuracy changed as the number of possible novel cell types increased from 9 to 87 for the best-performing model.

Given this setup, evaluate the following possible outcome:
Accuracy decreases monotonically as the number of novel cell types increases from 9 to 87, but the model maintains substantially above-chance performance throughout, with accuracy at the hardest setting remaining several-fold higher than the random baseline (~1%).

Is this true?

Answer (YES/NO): YES